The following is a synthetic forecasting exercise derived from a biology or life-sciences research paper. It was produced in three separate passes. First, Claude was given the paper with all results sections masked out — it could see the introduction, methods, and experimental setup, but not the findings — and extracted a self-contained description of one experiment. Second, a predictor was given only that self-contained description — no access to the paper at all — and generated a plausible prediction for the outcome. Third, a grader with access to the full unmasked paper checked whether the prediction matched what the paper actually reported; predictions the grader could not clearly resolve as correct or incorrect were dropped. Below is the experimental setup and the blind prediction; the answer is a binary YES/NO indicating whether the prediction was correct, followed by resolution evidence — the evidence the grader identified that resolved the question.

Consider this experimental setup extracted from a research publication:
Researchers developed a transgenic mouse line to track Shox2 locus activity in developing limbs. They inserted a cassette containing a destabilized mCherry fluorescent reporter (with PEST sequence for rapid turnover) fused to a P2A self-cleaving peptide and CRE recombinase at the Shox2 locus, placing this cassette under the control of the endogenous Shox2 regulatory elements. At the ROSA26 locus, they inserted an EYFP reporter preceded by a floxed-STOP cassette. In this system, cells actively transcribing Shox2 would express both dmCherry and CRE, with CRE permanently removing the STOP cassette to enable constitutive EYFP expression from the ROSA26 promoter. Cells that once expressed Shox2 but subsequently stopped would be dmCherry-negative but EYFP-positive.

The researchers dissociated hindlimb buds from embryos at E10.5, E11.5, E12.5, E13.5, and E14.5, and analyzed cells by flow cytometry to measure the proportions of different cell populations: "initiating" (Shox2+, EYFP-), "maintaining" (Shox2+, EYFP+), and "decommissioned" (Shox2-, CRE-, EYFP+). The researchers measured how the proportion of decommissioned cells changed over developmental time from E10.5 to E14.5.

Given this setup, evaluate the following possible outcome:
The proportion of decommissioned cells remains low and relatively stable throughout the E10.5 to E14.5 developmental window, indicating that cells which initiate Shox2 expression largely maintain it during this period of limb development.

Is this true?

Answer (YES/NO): NO